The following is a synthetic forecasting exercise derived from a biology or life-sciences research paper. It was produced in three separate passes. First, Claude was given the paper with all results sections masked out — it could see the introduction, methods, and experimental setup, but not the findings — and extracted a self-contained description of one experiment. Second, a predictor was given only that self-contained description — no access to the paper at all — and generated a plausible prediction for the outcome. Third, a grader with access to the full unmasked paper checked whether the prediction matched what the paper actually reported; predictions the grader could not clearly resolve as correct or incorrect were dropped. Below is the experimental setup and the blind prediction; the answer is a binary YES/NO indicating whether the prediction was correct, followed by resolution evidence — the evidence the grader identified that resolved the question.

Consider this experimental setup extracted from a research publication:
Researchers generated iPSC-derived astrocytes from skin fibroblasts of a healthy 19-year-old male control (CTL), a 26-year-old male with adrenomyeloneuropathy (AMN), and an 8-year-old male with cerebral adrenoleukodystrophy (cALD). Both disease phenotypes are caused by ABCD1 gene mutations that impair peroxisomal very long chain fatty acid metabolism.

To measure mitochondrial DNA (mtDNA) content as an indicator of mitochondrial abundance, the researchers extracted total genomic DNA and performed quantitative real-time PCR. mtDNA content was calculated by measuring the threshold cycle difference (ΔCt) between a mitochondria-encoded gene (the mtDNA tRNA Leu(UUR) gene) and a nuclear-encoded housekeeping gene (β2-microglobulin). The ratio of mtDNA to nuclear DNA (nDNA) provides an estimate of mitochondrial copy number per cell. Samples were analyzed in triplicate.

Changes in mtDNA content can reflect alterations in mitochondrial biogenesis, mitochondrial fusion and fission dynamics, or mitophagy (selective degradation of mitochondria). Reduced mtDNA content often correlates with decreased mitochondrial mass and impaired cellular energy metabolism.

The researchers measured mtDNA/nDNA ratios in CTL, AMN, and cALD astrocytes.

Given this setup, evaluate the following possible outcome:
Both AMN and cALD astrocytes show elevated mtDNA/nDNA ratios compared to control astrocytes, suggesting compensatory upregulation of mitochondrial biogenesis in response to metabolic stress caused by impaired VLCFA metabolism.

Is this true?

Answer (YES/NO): NO